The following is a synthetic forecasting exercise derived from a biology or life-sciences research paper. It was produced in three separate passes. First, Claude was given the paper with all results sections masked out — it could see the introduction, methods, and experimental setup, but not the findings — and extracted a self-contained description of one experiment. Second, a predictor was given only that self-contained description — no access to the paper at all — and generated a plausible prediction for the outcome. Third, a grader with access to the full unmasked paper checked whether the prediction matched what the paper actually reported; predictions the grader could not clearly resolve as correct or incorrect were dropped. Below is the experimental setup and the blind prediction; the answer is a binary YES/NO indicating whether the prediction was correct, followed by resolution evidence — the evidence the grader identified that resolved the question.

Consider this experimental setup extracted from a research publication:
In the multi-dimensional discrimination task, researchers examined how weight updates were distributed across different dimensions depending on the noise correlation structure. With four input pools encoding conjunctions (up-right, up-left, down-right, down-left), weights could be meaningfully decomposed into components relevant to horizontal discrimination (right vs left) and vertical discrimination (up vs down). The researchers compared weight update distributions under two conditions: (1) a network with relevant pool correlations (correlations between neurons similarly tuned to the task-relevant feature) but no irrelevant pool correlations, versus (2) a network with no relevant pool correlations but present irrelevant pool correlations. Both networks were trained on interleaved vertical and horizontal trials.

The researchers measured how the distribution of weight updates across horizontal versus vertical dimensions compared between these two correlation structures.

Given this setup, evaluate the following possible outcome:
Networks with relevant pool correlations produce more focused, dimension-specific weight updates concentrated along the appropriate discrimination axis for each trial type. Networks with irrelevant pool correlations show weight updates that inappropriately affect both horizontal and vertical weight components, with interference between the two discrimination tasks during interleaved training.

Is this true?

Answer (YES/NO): YES